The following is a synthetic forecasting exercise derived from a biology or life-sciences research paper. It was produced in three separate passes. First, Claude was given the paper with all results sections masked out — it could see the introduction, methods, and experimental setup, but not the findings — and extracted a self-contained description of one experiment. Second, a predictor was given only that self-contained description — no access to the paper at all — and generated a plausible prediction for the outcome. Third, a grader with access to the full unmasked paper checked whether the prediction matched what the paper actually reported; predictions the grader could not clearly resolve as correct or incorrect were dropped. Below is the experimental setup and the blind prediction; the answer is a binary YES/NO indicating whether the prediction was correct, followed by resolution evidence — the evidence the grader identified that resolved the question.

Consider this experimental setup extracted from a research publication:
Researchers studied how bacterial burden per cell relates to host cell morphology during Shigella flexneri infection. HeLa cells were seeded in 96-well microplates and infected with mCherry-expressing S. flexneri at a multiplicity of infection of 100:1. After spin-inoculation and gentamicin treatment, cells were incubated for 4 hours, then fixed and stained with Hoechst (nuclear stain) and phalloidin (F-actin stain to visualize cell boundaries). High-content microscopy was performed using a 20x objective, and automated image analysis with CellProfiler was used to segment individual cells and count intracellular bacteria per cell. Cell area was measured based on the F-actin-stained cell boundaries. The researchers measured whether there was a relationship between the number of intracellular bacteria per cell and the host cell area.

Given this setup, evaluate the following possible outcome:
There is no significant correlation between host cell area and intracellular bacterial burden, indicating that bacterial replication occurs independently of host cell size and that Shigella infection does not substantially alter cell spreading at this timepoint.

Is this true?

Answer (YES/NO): NO